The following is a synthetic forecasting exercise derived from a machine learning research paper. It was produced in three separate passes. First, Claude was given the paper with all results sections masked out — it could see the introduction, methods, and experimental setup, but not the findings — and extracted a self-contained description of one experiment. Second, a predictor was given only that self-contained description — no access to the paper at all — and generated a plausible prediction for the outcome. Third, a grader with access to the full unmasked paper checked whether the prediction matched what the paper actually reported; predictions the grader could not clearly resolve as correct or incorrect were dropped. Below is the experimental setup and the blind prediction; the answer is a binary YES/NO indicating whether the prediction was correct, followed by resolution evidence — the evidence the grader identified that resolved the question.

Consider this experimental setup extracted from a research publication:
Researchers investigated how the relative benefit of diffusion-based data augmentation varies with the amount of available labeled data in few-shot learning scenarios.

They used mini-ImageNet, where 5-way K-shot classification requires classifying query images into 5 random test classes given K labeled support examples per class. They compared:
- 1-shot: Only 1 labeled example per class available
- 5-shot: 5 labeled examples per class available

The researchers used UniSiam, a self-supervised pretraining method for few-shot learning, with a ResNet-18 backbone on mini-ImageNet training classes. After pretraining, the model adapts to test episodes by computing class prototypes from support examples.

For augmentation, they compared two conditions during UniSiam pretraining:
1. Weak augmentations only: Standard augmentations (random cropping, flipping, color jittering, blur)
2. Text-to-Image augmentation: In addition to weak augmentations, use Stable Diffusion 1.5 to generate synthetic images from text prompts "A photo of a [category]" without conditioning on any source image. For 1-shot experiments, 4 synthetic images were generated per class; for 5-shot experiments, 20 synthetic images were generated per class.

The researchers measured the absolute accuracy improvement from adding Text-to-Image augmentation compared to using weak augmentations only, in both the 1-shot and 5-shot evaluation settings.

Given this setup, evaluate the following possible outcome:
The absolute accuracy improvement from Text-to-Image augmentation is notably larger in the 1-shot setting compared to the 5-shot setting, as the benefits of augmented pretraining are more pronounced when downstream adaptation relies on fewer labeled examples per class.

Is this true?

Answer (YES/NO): YES